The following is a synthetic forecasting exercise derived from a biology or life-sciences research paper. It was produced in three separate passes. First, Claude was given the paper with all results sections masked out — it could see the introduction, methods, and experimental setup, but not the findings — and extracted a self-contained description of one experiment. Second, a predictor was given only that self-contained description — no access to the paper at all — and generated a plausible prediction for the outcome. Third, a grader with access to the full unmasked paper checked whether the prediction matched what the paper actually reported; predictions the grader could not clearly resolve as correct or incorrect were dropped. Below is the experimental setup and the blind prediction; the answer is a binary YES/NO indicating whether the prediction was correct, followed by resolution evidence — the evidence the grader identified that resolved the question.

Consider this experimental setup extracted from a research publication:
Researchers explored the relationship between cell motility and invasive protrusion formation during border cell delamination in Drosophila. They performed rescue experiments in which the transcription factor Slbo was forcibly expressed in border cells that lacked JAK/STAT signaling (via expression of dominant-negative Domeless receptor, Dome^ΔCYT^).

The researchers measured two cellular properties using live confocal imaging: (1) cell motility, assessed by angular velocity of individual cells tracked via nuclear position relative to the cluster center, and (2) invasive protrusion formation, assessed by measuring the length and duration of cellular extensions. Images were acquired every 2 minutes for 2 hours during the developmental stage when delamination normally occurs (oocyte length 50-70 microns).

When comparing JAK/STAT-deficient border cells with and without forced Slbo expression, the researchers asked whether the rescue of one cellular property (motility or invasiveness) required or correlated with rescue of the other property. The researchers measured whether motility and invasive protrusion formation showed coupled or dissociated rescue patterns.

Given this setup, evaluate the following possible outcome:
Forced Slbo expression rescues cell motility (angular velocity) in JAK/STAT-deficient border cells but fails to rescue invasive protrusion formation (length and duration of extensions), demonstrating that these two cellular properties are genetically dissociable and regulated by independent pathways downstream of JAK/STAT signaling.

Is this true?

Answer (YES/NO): NO